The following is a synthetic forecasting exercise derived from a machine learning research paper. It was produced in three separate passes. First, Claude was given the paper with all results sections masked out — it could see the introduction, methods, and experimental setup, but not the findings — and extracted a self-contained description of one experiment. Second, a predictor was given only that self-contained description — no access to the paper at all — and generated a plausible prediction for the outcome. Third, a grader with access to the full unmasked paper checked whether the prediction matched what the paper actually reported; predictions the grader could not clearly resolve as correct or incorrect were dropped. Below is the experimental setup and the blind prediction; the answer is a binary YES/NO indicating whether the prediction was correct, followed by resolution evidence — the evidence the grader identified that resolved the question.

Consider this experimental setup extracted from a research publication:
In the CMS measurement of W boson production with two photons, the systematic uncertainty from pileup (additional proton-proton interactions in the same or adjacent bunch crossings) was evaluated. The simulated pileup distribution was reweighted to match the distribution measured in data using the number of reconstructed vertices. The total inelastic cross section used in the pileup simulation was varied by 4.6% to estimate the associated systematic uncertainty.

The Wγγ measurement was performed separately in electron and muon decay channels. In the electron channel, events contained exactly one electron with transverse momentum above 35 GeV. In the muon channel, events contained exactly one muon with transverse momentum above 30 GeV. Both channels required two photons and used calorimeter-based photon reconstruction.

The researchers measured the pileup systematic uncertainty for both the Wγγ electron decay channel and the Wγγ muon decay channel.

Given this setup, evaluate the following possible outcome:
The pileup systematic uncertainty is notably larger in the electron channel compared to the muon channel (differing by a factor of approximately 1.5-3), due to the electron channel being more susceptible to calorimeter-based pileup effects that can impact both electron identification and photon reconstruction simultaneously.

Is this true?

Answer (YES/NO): YES